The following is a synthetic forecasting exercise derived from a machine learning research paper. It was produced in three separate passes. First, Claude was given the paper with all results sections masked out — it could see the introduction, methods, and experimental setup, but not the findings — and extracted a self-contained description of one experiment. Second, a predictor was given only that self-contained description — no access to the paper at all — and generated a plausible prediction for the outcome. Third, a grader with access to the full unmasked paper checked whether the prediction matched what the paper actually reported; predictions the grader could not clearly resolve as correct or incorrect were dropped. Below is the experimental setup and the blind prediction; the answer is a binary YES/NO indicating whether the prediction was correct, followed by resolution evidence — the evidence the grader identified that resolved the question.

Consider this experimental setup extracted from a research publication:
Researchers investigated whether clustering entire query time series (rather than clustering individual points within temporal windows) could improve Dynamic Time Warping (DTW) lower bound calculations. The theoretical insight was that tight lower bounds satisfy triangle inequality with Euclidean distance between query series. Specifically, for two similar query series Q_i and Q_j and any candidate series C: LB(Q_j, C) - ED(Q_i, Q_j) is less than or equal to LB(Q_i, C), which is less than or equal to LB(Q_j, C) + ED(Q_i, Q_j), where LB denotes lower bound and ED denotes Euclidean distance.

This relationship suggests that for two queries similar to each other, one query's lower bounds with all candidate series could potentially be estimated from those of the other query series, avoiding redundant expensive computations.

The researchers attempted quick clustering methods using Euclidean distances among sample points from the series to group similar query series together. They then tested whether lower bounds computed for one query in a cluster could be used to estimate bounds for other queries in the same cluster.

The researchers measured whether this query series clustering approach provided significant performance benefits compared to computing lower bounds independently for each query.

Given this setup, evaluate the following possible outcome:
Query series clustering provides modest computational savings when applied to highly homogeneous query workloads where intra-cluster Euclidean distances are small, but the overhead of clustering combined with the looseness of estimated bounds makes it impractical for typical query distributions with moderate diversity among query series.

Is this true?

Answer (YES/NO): NO